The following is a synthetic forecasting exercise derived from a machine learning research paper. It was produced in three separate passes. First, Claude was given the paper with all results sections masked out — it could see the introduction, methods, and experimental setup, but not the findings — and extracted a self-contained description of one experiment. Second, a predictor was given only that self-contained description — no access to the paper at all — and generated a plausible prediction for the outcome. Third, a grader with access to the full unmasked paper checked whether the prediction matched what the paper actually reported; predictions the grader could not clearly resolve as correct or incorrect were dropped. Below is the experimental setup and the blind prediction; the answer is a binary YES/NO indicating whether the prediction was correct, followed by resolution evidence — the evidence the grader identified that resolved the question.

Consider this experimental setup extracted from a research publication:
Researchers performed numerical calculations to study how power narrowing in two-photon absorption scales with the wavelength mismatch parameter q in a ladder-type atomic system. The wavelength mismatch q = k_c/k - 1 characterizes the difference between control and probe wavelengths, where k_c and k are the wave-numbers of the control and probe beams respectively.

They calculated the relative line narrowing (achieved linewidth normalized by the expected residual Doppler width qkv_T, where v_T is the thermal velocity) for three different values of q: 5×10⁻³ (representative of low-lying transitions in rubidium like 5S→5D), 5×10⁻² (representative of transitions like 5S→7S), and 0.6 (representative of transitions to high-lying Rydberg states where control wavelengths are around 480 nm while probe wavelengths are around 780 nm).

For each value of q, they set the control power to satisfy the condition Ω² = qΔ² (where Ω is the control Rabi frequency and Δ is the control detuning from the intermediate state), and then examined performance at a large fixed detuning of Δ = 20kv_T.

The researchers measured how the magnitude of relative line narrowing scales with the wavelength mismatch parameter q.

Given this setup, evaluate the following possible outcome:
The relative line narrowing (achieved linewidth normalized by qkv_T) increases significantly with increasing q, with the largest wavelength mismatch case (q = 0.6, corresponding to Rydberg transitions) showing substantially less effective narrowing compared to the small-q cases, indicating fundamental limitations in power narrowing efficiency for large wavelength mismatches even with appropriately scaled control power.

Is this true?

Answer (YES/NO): NO